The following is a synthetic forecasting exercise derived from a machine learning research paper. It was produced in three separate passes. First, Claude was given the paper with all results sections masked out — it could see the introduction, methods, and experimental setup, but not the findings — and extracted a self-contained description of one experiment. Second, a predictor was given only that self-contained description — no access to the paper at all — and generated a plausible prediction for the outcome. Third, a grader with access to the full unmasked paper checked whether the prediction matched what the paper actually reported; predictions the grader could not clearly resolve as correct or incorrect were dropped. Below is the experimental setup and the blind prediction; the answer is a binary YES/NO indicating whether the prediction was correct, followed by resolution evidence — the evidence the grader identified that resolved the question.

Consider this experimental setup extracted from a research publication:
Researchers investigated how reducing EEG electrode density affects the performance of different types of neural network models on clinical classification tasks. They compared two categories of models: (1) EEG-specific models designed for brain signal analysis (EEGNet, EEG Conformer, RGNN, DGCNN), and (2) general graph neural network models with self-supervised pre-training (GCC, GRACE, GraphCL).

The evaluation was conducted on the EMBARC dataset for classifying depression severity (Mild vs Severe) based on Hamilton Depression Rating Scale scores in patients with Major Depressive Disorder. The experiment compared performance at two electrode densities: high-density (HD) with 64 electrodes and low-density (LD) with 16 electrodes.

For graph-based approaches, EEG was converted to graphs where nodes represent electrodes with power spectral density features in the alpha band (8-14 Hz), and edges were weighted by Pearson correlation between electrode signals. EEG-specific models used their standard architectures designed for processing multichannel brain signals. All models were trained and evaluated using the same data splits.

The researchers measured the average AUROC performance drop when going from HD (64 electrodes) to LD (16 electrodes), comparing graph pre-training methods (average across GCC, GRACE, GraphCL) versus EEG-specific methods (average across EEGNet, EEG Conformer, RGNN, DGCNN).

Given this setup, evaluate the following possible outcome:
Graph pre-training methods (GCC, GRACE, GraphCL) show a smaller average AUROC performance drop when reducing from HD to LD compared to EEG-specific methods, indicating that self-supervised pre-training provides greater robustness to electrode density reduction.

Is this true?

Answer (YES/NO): YES